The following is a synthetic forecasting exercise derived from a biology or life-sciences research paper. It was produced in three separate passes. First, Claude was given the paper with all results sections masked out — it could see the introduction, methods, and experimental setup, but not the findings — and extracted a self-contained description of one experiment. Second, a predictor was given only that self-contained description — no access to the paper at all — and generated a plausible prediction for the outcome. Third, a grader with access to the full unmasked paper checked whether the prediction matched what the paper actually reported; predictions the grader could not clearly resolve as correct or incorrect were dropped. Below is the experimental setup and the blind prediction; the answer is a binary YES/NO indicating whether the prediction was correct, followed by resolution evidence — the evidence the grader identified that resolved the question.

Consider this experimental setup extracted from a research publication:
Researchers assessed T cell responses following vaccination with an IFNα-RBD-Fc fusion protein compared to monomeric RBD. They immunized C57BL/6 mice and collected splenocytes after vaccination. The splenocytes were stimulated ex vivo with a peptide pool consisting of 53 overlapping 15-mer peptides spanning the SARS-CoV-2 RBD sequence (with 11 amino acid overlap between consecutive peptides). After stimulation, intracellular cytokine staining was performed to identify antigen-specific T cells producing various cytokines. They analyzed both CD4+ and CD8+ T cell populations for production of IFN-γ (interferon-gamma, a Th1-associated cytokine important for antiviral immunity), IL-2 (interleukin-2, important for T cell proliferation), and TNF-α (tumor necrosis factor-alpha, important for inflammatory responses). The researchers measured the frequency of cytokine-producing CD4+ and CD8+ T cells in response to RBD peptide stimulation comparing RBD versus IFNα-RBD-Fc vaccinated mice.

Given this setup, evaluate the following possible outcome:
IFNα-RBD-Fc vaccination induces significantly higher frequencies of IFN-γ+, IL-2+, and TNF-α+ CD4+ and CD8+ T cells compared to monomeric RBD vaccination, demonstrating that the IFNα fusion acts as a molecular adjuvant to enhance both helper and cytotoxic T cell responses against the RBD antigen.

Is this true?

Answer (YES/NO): NO